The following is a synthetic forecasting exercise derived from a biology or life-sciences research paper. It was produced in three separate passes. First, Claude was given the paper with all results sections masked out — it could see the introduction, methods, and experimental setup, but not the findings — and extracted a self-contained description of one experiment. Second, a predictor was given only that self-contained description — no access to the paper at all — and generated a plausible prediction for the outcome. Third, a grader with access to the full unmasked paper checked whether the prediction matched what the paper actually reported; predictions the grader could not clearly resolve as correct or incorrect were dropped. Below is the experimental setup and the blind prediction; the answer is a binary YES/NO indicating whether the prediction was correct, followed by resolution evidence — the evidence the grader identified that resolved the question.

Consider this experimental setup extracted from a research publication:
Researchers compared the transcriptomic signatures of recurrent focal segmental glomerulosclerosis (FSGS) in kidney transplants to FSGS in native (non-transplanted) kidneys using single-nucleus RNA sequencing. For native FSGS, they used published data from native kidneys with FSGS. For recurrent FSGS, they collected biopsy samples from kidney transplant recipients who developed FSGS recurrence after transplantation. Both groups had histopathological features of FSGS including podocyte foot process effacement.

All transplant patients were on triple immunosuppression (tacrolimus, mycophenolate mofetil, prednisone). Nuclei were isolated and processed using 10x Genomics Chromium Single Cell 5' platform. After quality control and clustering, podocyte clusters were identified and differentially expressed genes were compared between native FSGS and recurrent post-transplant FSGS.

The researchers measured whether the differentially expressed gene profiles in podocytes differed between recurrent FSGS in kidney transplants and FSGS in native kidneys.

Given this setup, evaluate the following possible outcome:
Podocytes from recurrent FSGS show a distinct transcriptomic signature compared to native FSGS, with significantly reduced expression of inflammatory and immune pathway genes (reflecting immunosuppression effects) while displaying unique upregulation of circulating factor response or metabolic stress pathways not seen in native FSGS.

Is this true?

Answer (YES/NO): NO